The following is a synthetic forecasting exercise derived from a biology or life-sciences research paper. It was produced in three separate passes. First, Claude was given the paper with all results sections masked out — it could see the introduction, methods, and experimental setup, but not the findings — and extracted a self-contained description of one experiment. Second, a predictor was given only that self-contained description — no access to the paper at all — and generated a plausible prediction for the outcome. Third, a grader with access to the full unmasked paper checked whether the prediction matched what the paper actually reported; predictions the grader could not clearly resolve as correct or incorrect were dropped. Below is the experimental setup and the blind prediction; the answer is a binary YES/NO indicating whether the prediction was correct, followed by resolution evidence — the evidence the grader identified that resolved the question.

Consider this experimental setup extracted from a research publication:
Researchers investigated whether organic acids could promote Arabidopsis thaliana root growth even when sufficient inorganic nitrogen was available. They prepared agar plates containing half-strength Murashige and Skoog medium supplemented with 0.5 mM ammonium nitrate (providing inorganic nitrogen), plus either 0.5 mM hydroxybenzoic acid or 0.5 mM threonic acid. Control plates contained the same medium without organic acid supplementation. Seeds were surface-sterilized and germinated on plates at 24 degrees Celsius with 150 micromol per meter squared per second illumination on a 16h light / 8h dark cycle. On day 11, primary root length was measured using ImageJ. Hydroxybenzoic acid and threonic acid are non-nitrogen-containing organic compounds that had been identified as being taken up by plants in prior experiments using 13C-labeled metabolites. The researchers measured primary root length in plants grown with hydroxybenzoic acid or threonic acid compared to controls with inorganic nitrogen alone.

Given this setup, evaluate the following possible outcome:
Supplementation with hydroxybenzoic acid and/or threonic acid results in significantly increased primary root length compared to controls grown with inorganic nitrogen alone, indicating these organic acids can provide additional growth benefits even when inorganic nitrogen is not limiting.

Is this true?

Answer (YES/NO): YES